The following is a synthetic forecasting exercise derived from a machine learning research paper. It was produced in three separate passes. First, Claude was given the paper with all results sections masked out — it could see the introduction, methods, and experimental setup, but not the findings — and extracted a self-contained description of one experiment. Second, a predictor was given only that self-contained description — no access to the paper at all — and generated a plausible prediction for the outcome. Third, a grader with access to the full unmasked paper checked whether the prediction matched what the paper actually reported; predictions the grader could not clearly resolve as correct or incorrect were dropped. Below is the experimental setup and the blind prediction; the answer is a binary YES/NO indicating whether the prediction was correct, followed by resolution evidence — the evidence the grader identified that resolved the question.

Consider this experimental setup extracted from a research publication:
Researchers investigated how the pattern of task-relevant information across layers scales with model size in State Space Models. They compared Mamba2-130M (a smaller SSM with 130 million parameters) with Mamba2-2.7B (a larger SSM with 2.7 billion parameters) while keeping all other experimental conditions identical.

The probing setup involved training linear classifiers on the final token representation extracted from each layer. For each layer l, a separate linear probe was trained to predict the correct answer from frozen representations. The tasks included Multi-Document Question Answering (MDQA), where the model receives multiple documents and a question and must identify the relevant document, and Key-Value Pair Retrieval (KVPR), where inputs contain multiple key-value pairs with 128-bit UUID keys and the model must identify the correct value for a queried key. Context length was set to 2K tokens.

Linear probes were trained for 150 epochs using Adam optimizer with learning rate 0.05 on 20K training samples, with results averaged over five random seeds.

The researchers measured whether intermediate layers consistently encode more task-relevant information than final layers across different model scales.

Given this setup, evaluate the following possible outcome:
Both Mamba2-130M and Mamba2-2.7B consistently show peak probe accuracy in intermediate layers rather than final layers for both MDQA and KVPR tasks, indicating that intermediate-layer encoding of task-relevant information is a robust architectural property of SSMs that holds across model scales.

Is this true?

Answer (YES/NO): YES